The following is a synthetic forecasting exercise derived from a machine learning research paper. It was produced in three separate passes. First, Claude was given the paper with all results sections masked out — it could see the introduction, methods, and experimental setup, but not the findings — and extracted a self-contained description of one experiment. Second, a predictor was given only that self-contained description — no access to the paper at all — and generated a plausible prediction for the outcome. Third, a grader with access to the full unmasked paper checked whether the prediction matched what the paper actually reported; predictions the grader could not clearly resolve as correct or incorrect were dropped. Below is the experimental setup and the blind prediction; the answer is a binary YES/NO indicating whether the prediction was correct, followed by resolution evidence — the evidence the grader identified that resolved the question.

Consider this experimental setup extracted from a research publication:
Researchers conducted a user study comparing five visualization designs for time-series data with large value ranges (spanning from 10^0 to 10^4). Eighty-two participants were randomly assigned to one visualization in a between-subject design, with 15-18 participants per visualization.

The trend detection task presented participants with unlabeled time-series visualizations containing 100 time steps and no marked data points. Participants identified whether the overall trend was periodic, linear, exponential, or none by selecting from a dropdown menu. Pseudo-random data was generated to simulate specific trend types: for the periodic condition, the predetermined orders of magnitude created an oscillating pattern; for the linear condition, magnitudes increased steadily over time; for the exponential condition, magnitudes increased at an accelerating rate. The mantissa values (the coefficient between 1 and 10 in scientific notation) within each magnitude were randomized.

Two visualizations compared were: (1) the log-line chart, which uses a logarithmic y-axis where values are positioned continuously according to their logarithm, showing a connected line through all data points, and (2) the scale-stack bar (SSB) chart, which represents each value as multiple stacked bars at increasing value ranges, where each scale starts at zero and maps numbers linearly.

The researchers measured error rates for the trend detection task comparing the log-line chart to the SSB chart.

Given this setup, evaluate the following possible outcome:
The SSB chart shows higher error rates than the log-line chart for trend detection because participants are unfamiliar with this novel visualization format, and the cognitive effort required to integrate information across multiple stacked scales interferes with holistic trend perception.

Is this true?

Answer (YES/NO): NO